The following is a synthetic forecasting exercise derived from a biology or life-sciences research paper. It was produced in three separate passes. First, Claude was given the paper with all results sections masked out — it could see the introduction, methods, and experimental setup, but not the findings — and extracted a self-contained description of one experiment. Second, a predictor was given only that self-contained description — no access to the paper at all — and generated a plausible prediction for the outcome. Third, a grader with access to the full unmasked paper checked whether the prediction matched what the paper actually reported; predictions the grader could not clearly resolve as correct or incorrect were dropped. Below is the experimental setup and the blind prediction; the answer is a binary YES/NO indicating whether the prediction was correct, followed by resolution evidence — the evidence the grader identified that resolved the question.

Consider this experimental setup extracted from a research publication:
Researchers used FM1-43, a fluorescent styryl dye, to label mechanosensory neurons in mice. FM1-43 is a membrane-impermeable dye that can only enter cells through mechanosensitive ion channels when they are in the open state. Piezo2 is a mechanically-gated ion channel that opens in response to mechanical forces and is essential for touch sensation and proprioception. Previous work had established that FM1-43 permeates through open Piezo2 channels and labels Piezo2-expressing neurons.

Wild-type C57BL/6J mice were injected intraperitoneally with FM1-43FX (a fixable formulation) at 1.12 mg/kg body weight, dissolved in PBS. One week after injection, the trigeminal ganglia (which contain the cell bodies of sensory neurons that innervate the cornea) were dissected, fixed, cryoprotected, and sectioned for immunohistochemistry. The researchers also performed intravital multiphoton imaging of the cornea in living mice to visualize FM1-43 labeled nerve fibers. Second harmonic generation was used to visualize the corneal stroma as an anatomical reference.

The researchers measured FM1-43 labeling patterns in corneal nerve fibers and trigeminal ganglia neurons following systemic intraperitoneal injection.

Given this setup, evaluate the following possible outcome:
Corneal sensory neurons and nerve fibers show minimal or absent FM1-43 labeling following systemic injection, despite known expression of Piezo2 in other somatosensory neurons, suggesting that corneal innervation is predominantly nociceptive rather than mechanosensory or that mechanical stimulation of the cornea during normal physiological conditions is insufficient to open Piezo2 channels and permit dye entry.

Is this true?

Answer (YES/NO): NO